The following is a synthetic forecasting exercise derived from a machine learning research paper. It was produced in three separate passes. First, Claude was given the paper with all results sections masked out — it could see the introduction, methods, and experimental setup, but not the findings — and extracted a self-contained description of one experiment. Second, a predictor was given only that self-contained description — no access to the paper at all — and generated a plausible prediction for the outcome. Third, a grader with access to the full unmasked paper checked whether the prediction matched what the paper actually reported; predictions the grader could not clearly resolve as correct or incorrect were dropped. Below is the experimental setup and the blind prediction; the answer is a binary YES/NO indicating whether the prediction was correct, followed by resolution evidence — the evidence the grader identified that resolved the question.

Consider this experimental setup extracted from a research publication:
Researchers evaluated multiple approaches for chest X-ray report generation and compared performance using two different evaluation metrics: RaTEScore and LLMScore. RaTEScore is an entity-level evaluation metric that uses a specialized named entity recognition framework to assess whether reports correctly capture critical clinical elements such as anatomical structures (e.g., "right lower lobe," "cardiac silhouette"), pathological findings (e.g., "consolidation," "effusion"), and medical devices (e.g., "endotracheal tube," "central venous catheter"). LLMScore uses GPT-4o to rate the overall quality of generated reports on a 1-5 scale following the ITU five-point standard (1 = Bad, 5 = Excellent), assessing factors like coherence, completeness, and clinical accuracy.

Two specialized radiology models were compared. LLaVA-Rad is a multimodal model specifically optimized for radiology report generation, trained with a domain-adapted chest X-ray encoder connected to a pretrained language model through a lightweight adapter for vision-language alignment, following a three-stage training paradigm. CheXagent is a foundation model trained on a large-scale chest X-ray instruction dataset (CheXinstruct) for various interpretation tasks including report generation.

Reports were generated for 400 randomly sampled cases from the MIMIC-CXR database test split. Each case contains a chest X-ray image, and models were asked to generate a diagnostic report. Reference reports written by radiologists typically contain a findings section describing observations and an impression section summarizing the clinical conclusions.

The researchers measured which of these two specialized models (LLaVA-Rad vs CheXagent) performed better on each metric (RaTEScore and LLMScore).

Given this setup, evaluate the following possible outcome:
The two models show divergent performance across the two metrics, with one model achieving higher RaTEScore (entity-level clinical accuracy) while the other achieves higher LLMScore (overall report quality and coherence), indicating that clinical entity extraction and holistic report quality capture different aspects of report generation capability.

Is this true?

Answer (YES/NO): YES